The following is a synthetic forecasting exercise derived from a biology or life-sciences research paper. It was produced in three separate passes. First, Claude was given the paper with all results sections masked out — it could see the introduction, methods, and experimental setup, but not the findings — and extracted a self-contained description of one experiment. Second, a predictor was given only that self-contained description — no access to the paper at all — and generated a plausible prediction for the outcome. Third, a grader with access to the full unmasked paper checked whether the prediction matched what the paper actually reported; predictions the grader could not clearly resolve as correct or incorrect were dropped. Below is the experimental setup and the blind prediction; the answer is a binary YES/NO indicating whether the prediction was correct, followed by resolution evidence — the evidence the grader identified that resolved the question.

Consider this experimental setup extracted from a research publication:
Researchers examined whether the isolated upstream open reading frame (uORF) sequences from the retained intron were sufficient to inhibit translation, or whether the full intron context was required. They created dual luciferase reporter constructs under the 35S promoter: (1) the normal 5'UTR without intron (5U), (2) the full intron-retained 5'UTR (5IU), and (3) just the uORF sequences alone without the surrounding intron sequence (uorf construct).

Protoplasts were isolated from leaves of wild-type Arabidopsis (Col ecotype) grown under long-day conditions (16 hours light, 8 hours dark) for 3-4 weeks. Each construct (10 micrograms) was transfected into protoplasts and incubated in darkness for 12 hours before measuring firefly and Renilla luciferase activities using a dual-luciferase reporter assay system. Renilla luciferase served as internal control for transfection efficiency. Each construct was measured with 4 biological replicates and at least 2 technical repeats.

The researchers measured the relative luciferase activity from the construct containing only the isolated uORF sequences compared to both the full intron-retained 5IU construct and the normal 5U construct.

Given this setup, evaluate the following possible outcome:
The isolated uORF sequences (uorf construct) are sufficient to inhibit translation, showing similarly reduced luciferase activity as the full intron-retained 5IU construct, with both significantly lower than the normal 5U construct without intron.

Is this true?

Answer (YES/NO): NO